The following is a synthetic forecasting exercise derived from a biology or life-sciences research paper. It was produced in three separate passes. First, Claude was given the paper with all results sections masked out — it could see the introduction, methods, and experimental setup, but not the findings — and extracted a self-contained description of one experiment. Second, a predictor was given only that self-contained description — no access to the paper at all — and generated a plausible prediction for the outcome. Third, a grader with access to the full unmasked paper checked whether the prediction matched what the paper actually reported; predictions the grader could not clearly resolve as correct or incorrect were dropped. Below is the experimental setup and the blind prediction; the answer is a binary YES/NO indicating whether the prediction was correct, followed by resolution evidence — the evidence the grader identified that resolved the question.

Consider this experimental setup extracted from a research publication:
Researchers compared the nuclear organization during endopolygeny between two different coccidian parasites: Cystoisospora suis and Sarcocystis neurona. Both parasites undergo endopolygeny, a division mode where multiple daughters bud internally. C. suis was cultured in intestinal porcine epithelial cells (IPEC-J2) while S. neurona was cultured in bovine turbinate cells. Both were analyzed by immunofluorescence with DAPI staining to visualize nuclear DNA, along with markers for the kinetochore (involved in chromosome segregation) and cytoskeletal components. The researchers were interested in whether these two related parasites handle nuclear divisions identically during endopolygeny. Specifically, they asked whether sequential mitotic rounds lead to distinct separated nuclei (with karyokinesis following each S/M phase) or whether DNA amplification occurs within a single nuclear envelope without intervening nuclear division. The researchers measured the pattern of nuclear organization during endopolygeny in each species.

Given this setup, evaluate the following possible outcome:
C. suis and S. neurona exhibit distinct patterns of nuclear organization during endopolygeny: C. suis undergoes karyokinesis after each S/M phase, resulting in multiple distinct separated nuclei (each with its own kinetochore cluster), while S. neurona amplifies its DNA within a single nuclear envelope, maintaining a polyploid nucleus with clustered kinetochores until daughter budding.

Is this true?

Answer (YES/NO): YES